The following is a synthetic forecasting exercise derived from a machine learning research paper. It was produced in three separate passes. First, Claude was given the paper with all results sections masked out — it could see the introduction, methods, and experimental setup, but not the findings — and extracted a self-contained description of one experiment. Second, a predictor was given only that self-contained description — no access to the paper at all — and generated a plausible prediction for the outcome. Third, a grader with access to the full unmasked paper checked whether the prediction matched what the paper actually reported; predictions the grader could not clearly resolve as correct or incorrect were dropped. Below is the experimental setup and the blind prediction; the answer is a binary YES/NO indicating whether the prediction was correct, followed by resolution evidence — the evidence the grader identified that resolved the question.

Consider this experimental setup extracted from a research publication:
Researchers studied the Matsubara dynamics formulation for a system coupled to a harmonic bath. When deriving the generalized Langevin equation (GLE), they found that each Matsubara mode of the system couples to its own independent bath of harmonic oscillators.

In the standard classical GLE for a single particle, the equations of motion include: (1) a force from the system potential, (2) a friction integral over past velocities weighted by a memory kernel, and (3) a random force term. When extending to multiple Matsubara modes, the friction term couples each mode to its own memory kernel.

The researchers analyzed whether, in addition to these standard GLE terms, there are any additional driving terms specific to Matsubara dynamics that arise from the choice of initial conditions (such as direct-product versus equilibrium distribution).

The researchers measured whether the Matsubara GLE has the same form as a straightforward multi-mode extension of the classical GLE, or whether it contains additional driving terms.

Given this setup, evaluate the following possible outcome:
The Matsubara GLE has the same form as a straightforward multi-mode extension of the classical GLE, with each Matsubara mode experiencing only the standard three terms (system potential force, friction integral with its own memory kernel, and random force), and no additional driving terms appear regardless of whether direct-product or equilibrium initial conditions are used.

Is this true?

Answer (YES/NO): NO